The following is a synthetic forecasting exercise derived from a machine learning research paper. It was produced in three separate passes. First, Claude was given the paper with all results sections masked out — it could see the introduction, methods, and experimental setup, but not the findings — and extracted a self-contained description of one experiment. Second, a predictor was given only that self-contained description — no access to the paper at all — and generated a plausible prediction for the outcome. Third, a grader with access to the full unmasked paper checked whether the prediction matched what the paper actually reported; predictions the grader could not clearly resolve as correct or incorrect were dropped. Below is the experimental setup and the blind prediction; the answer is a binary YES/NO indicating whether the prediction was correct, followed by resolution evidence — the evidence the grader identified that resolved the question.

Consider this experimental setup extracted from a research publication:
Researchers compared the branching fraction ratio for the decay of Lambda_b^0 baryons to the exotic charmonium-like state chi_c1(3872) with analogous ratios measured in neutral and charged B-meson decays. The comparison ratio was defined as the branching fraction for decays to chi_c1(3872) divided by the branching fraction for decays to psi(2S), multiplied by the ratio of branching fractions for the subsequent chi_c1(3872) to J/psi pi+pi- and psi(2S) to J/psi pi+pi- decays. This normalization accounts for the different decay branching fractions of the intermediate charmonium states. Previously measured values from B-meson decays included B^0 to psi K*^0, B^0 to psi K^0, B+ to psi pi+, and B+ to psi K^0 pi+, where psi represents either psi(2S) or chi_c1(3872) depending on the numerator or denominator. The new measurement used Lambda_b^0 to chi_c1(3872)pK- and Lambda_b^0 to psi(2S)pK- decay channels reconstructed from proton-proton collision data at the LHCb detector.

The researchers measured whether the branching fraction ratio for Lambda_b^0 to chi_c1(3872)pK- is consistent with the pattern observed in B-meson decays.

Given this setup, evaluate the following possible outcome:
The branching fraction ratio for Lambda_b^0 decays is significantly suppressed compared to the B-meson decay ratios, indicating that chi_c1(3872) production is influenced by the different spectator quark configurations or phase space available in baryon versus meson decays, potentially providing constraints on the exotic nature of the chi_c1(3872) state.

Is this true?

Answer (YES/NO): NO